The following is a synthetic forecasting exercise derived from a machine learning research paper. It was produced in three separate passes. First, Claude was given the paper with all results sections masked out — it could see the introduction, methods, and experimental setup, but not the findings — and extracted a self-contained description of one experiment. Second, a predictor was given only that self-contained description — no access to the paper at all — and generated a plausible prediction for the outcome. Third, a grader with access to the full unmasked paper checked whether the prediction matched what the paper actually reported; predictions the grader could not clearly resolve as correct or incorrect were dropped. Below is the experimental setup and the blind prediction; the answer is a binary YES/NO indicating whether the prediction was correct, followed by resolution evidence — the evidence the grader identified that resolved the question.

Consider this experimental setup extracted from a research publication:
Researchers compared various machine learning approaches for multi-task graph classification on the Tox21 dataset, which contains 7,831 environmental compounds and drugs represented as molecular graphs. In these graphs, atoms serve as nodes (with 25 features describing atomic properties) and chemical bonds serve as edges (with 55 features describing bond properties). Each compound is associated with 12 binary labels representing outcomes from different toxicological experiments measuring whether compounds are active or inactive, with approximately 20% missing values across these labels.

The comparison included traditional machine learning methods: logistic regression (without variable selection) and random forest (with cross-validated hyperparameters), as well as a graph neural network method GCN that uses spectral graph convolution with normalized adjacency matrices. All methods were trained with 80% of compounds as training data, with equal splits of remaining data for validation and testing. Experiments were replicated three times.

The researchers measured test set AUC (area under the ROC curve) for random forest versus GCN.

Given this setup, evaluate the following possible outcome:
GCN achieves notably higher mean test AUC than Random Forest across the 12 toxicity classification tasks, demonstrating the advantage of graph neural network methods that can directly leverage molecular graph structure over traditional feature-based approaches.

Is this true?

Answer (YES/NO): YES